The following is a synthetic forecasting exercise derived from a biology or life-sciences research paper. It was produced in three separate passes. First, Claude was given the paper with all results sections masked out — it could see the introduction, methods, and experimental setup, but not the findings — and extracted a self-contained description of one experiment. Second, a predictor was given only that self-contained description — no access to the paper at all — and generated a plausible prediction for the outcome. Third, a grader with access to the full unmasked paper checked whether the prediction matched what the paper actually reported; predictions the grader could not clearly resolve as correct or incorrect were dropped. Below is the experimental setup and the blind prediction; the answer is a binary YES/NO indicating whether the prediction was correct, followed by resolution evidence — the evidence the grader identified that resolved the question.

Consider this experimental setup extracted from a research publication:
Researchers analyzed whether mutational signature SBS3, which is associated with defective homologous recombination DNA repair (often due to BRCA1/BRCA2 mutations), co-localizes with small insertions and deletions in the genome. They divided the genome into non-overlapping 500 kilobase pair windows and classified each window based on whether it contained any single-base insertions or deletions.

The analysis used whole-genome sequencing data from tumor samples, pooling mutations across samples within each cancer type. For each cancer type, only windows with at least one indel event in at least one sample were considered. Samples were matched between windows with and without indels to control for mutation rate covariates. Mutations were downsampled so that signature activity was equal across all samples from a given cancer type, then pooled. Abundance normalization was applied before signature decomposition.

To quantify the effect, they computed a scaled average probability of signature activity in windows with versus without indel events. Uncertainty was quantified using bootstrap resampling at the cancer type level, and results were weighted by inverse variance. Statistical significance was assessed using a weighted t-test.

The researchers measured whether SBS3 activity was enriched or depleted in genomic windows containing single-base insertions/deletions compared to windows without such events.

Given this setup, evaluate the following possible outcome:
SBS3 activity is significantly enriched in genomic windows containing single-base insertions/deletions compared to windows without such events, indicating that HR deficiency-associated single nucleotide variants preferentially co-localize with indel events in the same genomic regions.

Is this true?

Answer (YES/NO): YES